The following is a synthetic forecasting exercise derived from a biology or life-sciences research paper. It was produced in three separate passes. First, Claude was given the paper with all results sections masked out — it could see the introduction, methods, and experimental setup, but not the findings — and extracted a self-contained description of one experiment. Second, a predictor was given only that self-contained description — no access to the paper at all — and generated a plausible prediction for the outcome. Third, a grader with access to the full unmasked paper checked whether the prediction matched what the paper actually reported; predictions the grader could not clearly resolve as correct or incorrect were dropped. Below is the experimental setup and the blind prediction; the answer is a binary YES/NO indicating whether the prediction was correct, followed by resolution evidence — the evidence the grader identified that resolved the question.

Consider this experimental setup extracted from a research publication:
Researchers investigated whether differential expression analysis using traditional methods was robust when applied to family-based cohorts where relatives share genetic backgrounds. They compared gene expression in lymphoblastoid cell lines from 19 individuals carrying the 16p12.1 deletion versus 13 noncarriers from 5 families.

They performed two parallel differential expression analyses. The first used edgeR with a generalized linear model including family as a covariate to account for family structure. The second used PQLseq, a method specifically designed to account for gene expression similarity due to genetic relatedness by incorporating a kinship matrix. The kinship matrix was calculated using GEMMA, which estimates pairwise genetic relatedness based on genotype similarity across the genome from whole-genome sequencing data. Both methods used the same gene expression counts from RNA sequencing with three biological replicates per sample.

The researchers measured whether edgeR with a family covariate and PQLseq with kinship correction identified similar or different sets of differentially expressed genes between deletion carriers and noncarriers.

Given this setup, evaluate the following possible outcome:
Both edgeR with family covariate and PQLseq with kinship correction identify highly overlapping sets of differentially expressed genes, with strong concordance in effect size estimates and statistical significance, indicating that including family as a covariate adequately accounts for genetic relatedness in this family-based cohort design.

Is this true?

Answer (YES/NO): NO